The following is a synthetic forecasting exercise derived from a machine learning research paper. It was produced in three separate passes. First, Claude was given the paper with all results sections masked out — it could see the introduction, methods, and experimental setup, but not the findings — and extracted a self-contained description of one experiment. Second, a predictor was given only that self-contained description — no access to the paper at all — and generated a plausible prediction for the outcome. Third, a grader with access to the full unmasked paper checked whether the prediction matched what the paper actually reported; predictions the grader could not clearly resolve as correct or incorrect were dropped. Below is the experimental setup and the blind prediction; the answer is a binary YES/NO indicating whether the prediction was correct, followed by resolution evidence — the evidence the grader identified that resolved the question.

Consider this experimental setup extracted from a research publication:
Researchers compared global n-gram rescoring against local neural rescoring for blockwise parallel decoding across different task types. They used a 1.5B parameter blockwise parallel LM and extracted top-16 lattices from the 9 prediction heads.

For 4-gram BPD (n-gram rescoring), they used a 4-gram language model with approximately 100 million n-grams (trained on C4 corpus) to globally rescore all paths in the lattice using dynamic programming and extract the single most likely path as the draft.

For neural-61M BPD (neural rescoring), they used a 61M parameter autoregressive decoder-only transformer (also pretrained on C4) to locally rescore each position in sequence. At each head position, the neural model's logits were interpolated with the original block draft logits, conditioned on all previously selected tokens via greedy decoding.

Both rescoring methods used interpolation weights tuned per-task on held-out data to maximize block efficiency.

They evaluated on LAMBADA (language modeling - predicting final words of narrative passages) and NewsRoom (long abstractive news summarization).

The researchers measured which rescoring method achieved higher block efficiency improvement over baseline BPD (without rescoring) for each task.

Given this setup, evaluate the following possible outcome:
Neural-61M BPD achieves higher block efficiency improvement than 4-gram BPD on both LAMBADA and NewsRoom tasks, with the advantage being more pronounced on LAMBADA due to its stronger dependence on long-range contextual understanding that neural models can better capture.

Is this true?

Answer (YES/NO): NO